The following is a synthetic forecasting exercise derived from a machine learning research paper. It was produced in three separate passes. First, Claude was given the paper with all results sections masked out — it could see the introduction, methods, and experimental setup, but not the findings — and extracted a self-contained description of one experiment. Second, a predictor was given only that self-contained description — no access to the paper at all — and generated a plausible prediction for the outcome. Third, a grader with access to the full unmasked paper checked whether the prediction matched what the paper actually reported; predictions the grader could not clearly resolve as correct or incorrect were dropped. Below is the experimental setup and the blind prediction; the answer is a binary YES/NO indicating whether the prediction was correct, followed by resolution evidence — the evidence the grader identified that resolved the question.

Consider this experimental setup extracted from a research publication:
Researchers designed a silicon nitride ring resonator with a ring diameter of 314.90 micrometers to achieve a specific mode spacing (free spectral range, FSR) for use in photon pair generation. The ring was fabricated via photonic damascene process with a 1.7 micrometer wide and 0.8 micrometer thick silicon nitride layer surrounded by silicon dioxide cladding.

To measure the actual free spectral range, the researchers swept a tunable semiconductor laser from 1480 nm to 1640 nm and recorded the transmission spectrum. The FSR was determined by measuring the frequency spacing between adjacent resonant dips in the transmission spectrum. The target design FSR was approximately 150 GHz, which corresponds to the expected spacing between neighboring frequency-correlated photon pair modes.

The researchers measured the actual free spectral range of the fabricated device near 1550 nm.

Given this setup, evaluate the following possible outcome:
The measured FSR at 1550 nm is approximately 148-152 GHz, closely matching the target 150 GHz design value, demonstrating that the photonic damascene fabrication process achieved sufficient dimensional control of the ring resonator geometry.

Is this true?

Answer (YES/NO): NO